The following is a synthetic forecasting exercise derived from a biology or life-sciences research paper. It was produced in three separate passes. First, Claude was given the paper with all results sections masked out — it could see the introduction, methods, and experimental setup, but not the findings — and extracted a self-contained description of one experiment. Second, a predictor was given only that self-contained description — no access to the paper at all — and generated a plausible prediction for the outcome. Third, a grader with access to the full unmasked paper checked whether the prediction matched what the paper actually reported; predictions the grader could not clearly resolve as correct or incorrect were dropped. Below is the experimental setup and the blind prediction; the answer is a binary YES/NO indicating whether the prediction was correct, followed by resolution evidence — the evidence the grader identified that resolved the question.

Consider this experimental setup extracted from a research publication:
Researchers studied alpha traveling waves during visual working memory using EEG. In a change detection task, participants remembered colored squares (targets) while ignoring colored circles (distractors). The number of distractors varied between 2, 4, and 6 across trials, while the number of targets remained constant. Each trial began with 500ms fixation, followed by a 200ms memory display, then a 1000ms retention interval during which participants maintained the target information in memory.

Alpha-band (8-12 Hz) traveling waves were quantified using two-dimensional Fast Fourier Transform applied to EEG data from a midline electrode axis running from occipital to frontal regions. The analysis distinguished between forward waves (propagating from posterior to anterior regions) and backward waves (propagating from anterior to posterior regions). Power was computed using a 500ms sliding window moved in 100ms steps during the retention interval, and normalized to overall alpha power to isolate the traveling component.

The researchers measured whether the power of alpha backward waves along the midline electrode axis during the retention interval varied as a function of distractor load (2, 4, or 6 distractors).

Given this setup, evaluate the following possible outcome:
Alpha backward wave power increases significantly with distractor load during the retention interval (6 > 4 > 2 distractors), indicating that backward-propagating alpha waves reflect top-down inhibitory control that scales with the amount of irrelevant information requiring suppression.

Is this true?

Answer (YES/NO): NO